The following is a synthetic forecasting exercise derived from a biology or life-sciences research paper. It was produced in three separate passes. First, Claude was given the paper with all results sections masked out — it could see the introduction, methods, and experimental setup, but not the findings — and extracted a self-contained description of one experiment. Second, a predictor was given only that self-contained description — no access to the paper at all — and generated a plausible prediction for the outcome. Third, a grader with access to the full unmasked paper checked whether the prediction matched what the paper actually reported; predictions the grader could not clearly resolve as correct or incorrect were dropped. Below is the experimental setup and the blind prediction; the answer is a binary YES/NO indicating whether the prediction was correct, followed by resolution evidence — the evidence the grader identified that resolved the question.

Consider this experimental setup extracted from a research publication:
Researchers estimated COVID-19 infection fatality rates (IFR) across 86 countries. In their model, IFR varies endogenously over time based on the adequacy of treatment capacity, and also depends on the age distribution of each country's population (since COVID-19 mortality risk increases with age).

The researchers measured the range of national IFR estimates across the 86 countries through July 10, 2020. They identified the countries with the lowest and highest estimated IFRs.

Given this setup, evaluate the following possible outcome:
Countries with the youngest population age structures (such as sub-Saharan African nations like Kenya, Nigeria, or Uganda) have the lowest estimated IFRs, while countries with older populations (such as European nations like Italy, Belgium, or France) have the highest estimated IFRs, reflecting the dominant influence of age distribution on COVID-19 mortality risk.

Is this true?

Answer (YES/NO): NO